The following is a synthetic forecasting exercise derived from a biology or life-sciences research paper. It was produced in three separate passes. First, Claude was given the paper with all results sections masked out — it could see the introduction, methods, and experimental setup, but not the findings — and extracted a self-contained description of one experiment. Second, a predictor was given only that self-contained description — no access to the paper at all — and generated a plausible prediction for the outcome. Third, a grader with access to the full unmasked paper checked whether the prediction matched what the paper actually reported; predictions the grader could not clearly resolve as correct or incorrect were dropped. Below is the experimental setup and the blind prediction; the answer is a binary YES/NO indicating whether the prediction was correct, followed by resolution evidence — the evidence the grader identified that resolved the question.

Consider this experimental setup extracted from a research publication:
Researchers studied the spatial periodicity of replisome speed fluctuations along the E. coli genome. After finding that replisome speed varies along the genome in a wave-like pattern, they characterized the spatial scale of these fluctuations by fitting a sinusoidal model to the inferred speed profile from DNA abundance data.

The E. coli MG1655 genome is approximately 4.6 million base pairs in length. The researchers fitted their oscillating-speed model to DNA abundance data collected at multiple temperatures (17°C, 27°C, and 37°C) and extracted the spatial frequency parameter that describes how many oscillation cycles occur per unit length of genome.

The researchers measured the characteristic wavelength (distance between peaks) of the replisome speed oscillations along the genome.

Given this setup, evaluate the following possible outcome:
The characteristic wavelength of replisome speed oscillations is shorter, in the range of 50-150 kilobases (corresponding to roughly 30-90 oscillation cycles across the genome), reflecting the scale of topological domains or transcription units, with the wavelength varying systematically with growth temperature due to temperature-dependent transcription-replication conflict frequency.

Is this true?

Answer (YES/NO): NO